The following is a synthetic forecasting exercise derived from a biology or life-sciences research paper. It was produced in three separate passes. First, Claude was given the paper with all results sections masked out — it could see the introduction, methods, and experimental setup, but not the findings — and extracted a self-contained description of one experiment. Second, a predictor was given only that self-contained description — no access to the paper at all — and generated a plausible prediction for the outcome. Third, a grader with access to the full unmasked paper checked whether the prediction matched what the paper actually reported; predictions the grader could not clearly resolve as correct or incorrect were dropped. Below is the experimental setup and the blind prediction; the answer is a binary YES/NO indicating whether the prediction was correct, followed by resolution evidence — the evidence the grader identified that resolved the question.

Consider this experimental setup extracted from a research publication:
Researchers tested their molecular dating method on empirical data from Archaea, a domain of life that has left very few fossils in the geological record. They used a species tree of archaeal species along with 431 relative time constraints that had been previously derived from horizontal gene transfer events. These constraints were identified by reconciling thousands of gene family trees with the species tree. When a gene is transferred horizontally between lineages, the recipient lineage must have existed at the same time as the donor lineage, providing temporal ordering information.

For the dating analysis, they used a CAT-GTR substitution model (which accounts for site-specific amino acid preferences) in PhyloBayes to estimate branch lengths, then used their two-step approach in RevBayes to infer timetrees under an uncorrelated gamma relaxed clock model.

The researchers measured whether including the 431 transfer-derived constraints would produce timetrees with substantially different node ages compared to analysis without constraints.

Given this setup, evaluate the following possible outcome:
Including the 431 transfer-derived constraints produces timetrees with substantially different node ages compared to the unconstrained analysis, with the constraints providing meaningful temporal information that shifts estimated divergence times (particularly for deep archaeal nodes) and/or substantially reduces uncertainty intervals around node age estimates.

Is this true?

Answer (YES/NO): YES